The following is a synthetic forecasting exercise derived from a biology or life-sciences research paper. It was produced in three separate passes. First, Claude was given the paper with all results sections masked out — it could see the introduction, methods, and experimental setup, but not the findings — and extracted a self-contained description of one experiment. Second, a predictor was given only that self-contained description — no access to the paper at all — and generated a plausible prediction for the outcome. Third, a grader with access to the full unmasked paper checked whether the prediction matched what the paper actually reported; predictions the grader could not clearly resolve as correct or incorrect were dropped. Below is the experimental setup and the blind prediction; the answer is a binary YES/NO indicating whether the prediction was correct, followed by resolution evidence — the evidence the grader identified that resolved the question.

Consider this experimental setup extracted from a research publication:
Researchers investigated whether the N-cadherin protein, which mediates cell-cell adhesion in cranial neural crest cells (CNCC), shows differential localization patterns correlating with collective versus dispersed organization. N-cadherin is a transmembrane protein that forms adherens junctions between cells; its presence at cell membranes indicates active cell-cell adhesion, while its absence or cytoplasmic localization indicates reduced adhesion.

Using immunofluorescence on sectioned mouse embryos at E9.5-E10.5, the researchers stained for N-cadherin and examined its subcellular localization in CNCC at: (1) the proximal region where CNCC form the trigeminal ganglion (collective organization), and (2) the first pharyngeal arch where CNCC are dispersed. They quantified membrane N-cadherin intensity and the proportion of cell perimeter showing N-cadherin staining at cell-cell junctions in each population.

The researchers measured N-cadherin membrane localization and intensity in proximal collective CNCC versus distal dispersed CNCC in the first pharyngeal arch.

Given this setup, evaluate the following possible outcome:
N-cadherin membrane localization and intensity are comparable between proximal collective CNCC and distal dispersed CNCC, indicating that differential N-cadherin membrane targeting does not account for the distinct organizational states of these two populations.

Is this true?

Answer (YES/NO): NO